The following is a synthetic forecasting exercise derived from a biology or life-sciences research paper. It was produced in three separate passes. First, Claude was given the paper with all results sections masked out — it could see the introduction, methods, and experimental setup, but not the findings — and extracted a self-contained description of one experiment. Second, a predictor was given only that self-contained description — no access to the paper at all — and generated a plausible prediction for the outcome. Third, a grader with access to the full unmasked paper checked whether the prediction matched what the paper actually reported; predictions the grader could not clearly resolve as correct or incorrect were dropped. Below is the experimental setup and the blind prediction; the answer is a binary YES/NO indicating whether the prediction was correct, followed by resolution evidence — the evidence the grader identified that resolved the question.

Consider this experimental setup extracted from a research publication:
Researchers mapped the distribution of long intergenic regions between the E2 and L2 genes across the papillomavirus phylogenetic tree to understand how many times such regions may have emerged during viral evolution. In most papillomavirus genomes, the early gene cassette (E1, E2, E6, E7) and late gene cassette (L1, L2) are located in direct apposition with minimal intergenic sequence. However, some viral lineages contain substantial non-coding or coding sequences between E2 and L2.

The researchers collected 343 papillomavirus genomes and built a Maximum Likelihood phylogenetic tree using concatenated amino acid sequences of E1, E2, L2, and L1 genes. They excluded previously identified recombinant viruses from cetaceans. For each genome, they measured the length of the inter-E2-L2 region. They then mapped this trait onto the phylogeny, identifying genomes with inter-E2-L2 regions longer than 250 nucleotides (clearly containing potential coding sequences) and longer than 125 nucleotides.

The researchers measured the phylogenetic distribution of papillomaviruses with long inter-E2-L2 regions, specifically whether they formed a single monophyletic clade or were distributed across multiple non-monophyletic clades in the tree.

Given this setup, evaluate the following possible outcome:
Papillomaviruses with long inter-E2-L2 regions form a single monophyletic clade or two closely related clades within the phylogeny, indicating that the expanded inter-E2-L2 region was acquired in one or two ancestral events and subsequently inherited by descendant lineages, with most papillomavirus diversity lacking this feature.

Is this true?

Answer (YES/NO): NO